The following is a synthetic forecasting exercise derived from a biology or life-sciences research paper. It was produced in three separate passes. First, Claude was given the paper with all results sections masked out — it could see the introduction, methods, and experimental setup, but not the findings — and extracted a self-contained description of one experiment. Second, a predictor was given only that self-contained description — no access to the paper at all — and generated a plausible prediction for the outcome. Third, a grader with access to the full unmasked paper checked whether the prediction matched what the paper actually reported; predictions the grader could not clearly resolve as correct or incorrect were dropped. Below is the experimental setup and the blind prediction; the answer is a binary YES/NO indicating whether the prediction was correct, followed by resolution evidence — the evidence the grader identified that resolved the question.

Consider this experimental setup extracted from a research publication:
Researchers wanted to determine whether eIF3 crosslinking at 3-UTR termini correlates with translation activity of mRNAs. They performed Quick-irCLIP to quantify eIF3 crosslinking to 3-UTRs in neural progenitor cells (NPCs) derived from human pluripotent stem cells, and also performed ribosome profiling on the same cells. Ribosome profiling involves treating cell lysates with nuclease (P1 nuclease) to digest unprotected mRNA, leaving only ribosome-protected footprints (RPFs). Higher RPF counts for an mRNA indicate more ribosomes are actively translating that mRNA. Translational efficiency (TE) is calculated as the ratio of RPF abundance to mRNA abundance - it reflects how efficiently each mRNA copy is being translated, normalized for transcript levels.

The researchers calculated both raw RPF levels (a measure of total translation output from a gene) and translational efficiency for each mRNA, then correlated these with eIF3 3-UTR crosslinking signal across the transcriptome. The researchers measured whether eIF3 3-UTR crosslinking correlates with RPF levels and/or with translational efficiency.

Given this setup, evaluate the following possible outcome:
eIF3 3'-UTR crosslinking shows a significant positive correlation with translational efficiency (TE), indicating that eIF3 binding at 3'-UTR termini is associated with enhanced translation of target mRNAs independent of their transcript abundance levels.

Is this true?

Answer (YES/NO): NO